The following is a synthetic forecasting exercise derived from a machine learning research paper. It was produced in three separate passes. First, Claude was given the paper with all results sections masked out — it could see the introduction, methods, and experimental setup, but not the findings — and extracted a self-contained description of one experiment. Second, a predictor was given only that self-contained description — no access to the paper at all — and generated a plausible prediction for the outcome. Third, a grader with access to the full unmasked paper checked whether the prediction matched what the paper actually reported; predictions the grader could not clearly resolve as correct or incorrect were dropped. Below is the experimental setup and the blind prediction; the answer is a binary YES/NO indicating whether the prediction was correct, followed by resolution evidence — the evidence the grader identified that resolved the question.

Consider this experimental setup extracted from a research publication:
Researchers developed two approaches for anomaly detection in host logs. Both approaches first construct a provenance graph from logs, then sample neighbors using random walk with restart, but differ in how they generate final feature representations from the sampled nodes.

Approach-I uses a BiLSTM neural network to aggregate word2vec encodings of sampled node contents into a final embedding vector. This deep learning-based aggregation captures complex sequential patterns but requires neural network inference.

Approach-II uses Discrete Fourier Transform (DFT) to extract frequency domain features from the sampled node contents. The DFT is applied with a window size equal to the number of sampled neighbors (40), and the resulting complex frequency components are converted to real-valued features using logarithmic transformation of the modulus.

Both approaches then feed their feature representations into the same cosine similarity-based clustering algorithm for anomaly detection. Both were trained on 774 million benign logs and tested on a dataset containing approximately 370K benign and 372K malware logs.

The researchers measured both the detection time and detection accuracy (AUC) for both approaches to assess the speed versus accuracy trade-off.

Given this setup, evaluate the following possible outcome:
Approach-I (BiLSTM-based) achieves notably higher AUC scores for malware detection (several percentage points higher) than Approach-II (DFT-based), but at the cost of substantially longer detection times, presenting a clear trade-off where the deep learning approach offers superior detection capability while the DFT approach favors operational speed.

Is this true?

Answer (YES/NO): NO